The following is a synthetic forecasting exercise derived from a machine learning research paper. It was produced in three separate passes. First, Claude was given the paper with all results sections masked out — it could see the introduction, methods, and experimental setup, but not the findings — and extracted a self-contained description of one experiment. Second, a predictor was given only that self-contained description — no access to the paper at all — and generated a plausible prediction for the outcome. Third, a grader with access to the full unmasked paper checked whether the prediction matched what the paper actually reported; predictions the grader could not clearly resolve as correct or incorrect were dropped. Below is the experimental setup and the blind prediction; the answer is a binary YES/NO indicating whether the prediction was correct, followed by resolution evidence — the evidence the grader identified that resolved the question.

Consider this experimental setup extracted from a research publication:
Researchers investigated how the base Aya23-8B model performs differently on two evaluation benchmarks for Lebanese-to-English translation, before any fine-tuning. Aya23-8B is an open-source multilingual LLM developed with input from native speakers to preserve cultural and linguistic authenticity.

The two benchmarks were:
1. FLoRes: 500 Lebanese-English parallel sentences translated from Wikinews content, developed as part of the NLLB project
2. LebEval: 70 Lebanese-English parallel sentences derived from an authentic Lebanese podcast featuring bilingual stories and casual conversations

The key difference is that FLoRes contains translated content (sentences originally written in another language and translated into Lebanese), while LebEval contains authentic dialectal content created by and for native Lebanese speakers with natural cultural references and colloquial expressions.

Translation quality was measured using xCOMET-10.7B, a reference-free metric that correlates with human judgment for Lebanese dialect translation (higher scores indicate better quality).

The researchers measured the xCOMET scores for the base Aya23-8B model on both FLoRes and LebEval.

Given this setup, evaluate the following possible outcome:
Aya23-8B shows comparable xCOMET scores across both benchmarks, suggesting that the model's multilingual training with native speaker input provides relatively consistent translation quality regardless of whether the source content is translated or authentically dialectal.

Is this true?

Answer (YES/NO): NO